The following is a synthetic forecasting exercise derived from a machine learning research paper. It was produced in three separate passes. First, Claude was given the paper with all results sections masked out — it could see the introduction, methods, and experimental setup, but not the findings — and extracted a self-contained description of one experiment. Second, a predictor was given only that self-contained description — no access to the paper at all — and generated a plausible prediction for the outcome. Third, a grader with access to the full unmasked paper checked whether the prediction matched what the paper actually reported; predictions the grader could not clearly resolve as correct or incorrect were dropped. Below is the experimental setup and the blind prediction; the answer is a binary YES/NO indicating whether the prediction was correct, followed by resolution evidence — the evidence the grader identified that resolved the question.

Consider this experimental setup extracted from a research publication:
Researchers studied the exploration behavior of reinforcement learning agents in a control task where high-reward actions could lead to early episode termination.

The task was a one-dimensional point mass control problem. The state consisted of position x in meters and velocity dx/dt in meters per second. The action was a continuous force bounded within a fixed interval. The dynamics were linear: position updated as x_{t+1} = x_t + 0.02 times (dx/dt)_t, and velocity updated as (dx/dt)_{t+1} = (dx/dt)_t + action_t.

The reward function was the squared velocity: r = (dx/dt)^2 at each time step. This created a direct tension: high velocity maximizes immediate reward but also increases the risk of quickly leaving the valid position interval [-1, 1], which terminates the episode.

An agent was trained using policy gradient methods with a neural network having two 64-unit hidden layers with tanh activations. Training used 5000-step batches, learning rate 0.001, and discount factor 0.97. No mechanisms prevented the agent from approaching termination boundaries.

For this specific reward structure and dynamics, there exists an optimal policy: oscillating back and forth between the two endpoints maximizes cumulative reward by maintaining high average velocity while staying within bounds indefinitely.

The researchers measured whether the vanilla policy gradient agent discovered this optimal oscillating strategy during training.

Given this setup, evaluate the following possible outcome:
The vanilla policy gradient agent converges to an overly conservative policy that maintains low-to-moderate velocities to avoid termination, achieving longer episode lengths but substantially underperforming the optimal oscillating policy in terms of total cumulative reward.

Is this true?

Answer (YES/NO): NO